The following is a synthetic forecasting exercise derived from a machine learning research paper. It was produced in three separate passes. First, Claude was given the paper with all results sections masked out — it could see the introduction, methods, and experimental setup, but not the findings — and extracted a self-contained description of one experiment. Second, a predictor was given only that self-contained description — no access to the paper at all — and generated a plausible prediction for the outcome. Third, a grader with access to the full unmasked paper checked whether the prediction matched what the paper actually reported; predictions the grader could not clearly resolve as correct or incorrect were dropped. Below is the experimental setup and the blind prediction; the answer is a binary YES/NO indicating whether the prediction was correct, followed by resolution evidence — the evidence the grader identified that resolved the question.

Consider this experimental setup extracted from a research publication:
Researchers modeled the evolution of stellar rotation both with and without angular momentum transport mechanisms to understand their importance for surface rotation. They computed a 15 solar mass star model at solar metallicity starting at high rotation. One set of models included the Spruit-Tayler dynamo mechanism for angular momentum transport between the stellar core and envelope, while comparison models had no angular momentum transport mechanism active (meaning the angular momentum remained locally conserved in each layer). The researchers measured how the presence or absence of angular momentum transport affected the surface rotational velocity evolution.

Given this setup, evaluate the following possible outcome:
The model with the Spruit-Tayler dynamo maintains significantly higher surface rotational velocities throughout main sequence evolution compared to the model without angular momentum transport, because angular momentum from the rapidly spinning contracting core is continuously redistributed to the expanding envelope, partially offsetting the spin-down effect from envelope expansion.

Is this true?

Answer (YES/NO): NO